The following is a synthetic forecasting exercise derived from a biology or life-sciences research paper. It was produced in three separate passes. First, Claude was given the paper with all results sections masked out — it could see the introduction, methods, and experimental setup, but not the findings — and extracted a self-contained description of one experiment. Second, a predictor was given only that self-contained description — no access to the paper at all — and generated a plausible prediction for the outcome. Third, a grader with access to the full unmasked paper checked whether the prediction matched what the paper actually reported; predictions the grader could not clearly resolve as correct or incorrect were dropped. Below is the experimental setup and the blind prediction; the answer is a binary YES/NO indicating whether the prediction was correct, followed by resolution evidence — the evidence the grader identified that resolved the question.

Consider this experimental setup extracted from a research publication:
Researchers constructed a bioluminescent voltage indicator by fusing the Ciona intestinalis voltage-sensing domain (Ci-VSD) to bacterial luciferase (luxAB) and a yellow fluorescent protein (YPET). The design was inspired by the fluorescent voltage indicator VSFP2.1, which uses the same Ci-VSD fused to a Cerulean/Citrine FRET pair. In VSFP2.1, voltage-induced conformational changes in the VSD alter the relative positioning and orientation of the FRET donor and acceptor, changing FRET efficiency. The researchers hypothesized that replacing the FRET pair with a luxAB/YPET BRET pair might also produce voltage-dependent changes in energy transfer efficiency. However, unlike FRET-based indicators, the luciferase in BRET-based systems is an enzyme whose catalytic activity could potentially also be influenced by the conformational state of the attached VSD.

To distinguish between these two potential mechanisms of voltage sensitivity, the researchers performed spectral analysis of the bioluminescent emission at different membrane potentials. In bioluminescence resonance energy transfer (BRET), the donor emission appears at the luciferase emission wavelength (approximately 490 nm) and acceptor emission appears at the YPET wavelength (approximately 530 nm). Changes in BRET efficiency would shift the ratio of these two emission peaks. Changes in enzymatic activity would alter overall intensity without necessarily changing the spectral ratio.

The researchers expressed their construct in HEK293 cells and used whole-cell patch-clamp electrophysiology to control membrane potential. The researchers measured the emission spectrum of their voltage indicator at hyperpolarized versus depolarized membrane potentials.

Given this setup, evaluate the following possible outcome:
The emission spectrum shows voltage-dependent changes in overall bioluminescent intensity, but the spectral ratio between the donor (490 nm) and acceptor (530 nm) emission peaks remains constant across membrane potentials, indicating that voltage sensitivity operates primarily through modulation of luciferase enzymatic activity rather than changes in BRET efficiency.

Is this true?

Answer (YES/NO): YES